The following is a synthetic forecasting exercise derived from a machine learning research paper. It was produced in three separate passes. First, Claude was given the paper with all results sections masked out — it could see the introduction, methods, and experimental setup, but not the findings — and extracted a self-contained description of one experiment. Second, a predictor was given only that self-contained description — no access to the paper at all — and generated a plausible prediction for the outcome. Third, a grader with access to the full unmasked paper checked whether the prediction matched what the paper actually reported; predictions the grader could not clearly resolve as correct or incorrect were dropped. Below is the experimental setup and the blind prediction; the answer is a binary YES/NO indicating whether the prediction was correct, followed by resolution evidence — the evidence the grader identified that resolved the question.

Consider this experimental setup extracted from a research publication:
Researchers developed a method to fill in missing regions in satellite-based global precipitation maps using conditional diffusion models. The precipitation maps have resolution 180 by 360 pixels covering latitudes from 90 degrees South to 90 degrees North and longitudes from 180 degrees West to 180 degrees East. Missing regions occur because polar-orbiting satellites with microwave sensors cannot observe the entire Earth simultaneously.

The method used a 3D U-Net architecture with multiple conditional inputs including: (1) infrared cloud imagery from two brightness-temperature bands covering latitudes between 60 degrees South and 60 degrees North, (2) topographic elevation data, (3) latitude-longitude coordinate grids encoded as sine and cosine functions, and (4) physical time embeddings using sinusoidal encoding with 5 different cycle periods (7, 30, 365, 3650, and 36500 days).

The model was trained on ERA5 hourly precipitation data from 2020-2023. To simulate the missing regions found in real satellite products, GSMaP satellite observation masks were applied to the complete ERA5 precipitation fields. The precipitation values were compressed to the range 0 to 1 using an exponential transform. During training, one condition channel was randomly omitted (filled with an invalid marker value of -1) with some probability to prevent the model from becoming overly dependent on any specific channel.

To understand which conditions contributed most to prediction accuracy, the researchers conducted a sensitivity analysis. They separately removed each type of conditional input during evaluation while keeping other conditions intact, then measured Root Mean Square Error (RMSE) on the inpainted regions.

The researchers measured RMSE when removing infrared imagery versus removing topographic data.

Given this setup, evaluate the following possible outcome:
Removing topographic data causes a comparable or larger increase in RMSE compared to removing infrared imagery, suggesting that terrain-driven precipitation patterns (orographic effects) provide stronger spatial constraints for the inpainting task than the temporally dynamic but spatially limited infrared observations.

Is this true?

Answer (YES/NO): NO